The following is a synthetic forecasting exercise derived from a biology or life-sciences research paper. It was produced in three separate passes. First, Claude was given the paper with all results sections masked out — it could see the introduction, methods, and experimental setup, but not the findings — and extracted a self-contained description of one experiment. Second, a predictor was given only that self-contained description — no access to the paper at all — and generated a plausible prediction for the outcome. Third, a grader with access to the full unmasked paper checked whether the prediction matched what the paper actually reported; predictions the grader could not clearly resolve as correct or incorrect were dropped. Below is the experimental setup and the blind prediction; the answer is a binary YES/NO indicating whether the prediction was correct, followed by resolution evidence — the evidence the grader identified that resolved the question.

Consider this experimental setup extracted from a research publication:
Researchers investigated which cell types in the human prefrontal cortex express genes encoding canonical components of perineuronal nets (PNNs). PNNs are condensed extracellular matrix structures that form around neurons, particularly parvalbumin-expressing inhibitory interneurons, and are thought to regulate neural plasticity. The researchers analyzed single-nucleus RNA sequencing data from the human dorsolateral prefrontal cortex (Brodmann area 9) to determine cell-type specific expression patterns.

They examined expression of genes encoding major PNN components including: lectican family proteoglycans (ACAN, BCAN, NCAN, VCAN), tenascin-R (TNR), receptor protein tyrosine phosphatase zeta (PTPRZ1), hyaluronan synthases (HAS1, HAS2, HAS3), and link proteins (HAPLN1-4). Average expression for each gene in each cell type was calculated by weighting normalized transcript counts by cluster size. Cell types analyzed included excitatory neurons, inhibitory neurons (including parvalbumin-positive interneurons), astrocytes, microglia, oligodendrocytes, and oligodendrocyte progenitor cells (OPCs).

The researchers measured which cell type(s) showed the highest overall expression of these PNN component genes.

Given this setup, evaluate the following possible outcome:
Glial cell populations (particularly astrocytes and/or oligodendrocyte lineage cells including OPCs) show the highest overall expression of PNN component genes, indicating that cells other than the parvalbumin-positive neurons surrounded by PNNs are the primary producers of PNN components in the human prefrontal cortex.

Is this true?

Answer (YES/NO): YES